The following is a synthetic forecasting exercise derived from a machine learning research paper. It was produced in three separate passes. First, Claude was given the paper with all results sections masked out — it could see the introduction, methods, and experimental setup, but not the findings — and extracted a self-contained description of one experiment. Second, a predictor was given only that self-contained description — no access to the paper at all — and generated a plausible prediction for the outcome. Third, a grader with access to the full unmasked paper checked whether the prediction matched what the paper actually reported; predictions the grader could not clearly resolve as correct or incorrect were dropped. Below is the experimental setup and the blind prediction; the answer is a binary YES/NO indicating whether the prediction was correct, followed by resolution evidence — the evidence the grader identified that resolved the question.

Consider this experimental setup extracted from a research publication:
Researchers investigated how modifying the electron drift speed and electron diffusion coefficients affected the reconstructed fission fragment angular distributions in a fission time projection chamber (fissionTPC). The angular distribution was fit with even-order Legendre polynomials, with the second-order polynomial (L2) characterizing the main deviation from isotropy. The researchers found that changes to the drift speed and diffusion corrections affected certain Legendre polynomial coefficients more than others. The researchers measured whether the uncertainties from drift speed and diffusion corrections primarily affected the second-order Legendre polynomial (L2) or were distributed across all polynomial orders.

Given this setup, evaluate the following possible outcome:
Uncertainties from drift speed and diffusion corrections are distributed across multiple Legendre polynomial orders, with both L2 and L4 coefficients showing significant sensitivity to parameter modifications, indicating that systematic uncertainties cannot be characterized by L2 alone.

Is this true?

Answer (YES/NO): NO